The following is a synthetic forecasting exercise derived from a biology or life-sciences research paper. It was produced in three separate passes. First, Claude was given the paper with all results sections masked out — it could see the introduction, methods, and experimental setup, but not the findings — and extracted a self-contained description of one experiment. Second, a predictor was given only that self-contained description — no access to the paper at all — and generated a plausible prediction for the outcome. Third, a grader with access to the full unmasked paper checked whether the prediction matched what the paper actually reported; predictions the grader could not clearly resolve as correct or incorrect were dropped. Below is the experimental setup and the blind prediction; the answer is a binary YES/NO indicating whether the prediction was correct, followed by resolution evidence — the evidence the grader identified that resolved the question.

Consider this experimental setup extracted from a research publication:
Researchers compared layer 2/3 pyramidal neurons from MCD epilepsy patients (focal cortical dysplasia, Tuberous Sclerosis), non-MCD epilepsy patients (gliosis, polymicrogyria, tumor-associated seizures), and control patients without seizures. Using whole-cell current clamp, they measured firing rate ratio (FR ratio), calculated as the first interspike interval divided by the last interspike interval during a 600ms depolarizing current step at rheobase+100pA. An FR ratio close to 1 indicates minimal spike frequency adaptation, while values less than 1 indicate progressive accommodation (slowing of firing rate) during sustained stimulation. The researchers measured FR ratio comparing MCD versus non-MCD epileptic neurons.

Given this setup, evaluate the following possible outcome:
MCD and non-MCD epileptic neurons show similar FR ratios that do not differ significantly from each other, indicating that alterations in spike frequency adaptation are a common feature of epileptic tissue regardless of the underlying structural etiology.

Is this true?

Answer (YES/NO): NO